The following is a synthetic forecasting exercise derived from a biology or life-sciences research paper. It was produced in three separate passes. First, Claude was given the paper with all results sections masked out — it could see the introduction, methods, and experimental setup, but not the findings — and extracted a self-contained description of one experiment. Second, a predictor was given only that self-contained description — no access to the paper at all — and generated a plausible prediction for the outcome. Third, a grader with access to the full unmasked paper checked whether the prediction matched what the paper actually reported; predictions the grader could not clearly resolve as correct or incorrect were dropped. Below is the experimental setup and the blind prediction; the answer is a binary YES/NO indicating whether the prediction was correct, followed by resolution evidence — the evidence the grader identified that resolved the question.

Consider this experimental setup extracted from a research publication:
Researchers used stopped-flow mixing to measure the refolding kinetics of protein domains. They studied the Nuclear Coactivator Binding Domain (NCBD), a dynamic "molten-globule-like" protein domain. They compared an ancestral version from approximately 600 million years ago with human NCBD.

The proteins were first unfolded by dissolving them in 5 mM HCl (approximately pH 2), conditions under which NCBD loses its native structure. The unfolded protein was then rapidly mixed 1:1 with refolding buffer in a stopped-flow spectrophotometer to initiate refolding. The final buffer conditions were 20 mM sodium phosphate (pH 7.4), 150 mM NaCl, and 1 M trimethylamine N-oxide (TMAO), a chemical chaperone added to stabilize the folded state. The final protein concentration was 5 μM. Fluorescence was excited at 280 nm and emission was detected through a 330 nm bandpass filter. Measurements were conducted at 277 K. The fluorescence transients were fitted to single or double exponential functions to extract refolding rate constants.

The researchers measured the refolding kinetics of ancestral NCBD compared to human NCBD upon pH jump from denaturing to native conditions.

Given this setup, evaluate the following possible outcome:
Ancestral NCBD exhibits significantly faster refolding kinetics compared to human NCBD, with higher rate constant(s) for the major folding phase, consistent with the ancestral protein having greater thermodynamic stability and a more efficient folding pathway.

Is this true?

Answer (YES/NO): NO